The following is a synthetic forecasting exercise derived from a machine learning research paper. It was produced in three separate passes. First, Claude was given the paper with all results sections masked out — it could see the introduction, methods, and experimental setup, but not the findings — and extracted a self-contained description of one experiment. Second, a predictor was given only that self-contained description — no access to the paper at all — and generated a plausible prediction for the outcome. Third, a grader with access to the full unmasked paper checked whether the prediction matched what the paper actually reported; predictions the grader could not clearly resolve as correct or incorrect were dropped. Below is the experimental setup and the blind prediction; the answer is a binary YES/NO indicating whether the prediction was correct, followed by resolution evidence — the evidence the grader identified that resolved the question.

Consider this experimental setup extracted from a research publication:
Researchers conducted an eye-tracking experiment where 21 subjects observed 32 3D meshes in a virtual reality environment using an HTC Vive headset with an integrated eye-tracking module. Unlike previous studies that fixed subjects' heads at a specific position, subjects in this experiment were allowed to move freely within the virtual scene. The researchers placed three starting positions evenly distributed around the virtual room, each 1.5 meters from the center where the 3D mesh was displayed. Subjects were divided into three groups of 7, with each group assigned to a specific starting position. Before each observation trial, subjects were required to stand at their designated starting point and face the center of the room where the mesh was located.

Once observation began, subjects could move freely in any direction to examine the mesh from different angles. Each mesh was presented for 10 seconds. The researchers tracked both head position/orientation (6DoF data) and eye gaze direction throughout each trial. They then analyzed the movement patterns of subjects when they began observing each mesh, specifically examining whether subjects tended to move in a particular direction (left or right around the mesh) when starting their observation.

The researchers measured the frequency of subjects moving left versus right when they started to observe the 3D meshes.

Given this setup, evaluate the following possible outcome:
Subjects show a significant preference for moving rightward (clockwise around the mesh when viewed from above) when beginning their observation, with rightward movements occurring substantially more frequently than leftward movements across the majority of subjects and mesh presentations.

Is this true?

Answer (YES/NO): NO